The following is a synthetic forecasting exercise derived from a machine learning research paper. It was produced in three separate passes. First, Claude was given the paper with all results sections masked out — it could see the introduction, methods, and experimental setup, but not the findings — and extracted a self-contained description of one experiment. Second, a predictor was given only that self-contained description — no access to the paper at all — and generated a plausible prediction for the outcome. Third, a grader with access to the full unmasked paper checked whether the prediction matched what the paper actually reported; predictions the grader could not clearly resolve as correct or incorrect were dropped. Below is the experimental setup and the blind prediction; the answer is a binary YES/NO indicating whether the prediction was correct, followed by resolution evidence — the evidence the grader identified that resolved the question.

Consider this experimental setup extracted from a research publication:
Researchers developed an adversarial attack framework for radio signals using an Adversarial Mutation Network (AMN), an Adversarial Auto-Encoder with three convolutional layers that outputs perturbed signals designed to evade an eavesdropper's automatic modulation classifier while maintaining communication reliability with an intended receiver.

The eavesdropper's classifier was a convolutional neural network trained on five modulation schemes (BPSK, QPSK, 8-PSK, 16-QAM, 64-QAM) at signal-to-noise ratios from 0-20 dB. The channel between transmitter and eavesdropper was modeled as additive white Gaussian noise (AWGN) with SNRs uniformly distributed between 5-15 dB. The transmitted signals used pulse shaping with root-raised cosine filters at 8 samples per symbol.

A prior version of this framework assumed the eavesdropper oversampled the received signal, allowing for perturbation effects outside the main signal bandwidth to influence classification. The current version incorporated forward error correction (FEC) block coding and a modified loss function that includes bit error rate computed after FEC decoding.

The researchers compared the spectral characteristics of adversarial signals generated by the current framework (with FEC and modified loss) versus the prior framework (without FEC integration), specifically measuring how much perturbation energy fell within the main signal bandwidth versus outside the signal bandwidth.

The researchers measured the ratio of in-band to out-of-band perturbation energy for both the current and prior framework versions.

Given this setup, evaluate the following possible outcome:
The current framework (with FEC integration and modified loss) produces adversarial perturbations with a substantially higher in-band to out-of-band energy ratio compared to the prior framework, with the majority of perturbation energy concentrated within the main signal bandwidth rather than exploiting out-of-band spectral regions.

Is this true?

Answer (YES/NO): YES